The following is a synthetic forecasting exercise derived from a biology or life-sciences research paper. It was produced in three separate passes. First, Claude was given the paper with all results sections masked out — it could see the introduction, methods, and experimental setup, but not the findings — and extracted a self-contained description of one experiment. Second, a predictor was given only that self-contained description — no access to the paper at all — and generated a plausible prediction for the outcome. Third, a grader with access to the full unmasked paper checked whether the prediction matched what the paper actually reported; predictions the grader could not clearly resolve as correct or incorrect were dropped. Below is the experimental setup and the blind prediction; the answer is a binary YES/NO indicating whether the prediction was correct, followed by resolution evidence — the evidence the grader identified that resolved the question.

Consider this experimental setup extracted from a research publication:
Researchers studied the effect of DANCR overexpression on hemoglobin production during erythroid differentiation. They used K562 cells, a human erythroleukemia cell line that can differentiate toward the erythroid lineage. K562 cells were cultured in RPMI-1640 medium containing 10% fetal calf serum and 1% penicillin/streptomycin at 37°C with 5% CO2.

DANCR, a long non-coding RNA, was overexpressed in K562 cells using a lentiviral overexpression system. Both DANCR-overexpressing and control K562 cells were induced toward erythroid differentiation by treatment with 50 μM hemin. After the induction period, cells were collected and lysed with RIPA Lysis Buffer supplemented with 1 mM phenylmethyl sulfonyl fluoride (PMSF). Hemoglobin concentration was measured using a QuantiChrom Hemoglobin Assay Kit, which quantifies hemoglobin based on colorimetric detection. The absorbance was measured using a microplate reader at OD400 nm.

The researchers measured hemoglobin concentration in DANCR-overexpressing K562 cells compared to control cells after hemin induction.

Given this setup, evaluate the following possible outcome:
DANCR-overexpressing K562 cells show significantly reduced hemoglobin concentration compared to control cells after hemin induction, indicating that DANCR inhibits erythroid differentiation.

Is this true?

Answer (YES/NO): NO